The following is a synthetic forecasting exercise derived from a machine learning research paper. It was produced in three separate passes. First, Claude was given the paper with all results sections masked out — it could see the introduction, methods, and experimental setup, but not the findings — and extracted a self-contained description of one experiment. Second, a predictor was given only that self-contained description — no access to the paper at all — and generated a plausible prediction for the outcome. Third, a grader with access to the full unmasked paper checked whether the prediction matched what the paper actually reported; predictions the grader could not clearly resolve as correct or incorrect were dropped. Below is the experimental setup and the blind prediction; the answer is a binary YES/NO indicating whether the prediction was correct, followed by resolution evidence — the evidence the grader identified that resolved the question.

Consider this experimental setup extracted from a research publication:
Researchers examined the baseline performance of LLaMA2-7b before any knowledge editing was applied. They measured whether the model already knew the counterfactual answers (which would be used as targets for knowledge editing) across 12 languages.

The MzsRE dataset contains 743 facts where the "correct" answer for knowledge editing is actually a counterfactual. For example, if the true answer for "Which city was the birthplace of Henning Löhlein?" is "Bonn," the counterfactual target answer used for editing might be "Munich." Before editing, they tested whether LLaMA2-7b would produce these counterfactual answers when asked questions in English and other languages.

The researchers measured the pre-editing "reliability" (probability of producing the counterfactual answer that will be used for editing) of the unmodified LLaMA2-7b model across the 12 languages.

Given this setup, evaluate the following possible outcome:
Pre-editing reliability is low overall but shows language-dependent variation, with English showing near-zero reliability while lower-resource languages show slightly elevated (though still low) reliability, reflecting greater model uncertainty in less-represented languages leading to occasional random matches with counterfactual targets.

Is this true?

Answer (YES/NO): NO